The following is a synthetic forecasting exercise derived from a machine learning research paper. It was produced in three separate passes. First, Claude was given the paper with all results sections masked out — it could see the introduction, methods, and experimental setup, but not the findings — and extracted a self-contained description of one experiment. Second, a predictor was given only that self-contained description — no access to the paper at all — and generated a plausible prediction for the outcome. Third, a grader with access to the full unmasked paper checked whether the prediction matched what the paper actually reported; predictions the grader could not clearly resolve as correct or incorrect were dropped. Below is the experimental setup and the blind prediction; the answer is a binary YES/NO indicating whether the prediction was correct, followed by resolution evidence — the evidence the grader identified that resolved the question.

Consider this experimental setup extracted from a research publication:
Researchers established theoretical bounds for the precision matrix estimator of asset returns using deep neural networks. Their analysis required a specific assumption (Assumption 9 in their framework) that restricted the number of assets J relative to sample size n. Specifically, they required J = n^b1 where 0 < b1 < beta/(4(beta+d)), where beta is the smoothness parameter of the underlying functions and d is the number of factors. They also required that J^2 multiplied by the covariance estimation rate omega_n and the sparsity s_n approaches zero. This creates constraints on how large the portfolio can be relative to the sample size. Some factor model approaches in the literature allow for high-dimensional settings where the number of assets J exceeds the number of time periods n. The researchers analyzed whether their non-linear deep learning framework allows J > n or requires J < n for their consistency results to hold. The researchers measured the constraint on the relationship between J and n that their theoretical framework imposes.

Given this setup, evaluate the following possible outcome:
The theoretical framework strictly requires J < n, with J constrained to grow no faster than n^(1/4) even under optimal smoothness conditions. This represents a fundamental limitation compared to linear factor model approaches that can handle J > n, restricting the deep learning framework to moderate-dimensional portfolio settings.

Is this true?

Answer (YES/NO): YES